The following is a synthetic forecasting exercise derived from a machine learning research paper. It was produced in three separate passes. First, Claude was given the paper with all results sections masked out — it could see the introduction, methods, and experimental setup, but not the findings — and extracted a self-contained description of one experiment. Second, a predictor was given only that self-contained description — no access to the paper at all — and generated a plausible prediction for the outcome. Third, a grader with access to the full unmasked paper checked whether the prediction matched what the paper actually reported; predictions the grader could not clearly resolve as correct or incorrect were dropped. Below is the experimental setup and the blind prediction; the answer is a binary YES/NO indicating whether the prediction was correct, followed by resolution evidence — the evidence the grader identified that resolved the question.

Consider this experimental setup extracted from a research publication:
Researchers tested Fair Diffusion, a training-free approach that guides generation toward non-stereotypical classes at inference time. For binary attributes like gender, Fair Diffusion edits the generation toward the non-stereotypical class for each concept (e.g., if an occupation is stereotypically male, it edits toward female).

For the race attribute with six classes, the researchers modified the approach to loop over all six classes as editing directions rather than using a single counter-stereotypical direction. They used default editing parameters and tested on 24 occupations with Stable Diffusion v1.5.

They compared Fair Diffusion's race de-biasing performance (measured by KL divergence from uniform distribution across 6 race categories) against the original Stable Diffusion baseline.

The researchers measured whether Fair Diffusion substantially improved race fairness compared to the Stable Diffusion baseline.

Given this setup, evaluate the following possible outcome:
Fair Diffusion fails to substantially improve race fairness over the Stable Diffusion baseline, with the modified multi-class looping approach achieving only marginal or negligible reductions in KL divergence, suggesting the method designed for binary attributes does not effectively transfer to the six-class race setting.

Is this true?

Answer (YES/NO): NO